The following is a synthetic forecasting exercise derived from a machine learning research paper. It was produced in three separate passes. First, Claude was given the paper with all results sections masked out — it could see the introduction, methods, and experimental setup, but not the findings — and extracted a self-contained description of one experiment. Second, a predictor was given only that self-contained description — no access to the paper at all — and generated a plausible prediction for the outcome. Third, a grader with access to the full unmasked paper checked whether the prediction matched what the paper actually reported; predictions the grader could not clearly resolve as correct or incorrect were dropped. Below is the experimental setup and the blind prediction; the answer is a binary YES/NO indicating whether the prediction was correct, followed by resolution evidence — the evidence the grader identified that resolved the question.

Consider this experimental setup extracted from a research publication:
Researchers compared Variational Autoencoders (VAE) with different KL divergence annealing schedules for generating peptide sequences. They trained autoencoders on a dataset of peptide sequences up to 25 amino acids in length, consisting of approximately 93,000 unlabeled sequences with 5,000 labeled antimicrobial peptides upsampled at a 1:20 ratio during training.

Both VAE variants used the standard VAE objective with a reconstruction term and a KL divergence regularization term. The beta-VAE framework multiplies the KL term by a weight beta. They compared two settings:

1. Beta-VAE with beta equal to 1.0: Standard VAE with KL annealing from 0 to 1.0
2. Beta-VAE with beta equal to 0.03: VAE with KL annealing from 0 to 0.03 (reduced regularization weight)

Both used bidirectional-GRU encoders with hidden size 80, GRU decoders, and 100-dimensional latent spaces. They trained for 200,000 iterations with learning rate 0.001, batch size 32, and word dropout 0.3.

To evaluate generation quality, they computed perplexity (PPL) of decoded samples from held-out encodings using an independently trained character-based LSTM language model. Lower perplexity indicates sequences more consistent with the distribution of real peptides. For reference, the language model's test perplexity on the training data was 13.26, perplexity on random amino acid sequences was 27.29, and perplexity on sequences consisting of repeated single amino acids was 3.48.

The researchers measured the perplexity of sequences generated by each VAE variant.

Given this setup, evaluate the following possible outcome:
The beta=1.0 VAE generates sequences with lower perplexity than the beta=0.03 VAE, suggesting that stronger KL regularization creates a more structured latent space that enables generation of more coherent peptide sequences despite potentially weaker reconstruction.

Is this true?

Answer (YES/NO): NO